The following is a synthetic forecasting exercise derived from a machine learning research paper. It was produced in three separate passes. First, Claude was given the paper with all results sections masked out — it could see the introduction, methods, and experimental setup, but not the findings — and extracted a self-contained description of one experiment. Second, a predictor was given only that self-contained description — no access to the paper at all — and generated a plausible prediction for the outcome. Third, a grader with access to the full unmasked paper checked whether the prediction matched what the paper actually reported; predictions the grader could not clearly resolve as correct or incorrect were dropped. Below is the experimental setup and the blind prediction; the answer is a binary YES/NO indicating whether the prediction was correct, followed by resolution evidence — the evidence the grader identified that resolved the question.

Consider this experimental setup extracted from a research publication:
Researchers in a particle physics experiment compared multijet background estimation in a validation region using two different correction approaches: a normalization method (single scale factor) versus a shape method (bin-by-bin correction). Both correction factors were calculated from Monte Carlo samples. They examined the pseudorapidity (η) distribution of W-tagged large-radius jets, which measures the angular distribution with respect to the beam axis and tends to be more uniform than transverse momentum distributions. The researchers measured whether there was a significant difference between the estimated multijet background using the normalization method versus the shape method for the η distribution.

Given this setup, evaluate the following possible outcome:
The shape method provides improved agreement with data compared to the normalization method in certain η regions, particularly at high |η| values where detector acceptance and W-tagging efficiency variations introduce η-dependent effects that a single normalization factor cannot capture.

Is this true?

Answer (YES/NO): NO